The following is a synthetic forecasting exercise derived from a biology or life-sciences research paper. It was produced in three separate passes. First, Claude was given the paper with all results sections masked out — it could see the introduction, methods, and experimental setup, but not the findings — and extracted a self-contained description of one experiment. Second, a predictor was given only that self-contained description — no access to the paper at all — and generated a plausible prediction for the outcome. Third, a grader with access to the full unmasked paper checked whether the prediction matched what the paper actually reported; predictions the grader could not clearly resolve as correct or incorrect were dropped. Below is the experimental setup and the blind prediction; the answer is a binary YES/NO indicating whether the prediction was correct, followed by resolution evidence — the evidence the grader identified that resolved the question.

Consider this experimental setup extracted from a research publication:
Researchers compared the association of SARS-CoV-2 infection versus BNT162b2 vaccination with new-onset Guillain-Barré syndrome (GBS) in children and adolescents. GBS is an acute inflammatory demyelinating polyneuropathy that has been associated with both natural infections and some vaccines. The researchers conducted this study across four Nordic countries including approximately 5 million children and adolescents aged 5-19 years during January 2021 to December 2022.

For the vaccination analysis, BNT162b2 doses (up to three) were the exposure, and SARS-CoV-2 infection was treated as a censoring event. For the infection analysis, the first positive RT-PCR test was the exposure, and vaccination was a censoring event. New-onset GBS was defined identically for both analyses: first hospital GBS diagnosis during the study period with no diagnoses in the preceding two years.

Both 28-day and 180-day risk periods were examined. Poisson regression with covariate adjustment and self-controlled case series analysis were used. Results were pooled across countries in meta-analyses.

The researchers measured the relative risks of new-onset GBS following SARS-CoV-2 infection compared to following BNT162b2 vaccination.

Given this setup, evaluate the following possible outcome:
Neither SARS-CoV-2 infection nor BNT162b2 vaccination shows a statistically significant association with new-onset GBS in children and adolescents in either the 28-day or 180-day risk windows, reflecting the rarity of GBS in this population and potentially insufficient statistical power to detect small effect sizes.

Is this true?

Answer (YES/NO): NO